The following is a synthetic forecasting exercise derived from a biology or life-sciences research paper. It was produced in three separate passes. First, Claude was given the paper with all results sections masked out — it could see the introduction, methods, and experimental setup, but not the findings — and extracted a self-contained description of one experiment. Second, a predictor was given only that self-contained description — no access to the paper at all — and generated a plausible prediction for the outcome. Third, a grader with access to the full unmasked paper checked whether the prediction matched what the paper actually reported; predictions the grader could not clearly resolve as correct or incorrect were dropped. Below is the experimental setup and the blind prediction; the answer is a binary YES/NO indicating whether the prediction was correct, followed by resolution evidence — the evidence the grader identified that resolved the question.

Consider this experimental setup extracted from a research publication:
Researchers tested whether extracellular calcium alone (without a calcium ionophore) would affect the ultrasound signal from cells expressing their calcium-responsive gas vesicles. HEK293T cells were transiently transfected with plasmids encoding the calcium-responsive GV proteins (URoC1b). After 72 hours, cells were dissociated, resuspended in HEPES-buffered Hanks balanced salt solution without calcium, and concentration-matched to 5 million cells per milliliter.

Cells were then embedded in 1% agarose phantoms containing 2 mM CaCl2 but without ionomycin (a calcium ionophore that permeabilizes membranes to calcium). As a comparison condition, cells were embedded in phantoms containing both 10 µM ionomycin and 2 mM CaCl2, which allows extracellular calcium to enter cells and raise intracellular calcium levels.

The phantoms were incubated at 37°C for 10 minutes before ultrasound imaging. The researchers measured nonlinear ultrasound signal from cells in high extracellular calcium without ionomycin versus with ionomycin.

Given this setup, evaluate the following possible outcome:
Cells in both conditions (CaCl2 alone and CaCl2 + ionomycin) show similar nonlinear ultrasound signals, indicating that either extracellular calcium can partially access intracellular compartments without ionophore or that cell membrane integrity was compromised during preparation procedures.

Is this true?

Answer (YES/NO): NO